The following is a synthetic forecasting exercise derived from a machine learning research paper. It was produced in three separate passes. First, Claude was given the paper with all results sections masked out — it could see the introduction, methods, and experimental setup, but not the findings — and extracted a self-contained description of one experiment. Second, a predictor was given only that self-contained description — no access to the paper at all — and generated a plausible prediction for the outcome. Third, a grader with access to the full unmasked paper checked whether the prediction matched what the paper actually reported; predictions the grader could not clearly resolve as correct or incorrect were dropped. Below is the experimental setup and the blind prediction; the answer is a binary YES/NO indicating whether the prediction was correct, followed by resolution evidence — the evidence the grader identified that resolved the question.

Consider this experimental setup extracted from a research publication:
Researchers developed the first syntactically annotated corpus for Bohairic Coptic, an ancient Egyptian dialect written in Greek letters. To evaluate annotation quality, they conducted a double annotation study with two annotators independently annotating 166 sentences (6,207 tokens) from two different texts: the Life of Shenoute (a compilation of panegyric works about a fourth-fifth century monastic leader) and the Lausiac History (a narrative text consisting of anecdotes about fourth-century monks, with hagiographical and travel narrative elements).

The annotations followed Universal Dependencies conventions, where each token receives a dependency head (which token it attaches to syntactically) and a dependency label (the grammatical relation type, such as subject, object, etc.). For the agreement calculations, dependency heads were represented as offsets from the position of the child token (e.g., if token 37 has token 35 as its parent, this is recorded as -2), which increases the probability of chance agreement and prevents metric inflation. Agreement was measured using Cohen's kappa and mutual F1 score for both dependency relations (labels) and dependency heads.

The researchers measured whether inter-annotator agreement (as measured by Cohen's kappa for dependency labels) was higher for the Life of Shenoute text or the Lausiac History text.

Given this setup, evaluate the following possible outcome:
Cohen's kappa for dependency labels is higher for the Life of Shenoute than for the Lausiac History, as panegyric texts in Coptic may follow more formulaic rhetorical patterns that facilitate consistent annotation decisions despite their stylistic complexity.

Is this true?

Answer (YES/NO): NO